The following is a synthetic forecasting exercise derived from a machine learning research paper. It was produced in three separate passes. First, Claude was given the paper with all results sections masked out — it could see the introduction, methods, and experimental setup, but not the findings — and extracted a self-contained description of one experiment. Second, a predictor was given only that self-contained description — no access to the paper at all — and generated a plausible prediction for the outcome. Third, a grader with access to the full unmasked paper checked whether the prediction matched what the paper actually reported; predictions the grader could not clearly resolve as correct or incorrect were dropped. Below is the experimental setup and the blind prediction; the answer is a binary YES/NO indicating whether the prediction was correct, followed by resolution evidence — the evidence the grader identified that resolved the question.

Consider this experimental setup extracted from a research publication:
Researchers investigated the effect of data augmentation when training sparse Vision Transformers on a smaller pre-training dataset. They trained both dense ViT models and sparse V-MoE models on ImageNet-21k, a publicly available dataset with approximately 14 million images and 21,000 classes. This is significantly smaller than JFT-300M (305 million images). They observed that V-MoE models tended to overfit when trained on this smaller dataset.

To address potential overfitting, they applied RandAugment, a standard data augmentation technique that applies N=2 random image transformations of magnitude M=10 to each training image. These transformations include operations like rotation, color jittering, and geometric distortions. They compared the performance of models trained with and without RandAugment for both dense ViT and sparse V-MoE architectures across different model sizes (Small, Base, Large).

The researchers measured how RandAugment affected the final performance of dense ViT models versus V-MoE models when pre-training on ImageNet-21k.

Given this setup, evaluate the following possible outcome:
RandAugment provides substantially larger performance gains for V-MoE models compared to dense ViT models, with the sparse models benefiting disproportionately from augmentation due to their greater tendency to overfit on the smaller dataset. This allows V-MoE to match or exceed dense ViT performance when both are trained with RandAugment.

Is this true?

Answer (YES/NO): NO